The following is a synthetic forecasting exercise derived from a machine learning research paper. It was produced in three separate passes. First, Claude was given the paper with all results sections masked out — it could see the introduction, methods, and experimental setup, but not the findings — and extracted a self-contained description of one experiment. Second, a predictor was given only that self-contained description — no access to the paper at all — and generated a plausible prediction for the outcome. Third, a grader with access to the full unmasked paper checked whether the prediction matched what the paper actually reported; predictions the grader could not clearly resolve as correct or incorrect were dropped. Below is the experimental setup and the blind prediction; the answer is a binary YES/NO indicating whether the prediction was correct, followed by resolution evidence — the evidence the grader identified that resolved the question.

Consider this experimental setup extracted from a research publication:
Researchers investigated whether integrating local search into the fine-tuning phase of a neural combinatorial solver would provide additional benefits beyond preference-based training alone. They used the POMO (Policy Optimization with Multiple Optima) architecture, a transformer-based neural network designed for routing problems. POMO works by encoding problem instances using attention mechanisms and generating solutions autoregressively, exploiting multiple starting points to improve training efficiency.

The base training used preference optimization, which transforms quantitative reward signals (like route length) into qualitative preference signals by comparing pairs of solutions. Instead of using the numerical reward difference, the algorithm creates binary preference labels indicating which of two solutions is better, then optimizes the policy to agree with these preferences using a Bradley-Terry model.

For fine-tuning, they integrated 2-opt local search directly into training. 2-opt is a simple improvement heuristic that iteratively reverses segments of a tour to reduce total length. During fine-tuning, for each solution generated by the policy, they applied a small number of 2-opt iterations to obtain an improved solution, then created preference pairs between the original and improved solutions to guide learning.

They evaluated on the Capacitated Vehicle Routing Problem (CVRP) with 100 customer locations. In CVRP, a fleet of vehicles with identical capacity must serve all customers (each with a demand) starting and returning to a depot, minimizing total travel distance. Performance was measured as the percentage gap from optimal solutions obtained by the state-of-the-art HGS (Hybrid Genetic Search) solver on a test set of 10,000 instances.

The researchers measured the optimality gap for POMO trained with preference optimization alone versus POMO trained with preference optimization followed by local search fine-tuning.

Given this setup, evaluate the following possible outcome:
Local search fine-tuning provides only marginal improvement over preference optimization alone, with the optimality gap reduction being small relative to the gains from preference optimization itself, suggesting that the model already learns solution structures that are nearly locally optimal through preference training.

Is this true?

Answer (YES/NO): NO